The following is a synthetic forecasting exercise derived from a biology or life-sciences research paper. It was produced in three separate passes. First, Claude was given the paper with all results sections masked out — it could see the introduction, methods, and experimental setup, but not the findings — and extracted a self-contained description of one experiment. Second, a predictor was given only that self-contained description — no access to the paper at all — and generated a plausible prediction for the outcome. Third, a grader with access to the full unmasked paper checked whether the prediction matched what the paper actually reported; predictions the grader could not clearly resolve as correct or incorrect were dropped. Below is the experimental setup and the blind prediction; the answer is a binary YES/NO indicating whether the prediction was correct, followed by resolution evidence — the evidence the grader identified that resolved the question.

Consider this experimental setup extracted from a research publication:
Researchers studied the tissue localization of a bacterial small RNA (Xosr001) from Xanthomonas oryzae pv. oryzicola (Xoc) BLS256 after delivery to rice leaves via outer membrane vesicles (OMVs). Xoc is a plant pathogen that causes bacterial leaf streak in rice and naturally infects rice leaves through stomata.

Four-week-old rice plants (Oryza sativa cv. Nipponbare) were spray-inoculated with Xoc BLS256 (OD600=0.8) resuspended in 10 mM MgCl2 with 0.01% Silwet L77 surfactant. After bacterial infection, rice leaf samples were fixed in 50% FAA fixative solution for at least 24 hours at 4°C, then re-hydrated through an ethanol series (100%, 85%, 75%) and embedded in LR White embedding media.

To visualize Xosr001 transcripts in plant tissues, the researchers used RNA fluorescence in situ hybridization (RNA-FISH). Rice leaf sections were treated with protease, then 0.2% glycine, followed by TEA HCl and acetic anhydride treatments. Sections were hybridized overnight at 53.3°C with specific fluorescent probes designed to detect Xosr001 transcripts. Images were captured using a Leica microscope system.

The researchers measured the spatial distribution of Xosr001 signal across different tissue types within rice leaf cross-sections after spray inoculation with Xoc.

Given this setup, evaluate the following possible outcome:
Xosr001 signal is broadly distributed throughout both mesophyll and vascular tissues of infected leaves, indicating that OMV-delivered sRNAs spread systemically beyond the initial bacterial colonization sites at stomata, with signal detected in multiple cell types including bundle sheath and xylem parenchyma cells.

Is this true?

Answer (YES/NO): NO